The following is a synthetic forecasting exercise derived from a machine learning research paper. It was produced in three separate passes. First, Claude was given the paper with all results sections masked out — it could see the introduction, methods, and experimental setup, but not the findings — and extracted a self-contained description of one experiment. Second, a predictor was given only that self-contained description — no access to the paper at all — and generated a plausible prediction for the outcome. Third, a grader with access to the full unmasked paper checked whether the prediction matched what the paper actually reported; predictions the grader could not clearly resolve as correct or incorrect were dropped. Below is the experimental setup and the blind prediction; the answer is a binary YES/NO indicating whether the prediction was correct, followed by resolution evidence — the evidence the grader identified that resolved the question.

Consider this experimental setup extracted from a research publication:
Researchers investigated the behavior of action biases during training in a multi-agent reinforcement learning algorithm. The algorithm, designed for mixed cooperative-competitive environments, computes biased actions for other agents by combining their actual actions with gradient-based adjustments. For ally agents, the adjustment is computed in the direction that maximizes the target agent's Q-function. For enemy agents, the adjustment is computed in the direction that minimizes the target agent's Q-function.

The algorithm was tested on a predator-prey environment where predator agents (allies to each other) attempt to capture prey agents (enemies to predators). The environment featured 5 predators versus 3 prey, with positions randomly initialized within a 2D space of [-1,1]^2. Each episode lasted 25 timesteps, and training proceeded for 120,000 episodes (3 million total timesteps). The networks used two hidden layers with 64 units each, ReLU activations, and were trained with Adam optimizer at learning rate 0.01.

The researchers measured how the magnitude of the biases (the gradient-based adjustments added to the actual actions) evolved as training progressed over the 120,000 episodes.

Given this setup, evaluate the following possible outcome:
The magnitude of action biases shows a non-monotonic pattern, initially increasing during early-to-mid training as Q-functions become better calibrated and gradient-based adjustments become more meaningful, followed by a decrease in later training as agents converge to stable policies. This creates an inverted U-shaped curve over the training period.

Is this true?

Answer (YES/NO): NO